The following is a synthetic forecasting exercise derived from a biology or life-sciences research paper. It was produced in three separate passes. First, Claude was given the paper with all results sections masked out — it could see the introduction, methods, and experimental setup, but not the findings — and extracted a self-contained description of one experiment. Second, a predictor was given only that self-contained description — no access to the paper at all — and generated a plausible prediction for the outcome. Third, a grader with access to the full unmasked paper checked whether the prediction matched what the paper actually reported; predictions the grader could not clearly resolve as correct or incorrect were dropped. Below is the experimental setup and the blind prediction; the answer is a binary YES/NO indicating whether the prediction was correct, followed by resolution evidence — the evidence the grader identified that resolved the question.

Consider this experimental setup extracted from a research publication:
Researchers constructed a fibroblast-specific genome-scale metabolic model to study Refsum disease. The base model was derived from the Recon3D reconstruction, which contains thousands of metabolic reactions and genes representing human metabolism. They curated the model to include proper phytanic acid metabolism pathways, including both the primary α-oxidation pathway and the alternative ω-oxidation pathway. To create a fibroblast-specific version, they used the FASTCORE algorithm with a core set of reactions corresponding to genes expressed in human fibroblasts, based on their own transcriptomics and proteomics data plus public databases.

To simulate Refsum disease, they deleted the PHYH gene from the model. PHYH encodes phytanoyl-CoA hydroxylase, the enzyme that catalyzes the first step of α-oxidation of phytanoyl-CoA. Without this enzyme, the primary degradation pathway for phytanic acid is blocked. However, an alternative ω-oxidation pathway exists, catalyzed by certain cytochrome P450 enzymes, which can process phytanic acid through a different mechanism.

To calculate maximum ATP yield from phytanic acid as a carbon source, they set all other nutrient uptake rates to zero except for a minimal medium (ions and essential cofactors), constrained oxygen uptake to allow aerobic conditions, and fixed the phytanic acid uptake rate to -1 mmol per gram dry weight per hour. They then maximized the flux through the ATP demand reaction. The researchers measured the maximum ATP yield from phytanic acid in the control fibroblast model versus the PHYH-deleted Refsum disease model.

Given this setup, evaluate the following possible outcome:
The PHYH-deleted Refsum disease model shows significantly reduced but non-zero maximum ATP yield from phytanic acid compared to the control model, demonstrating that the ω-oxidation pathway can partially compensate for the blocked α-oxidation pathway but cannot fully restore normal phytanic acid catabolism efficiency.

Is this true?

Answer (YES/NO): YES